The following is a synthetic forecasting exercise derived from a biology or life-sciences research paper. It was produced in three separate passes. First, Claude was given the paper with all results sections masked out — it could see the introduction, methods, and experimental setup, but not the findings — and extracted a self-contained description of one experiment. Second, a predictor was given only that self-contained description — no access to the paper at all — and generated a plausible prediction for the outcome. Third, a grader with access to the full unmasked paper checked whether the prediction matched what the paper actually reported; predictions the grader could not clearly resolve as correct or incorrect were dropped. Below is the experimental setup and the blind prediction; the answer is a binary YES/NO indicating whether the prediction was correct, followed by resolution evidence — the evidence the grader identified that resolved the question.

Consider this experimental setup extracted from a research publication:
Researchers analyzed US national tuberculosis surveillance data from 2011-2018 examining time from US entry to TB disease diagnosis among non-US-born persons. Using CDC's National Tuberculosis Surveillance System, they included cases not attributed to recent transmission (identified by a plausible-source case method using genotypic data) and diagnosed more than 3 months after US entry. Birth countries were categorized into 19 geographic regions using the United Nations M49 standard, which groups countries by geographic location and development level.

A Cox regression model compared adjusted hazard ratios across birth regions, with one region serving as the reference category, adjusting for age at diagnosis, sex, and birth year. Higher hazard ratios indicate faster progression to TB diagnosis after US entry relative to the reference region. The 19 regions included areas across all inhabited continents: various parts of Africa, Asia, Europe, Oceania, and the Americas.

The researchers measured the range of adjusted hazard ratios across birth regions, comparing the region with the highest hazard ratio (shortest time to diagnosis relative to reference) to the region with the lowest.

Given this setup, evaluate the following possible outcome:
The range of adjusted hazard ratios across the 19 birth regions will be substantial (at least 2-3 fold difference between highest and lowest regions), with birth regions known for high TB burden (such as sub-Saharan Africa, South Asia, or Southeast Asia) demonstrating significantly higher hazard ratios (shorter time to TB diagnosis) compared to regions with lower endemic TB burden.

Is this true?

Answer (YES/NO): YES